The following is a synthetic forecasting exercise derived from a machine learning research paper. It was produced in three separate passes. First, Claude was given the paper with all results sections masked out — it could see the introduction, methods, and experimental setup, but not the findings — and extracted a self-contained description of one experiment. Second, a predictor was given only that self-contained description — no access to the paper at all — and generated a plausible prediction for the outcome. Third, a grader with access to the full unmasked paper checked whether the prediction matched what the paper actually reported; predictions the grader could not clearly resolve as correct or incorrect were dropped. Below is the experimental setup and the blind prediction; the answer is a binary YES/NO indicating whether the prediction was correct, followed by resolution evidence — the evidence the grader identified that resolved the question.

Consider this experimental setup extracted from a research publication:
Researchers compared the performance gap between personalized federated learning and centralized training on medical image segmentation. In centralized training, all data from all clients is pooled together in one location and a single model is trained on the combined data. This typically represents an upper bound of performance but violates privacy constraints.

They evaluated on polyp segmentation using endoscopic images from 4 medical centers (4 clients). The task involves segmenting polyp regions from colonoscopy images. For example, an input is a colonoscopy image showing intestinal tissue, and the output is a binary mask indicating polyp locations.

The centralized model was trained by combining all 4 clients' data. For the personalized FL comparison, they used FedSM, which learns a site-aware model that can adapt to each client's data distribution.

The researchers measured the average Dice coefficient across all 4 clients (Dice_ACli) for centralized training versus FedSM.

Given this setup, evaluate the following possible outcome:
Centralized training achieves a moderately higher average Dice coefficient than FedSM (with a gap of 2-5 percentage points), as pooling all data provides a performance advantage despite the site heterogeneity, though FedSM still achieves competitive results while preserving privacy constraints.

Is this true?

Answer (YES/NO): NO